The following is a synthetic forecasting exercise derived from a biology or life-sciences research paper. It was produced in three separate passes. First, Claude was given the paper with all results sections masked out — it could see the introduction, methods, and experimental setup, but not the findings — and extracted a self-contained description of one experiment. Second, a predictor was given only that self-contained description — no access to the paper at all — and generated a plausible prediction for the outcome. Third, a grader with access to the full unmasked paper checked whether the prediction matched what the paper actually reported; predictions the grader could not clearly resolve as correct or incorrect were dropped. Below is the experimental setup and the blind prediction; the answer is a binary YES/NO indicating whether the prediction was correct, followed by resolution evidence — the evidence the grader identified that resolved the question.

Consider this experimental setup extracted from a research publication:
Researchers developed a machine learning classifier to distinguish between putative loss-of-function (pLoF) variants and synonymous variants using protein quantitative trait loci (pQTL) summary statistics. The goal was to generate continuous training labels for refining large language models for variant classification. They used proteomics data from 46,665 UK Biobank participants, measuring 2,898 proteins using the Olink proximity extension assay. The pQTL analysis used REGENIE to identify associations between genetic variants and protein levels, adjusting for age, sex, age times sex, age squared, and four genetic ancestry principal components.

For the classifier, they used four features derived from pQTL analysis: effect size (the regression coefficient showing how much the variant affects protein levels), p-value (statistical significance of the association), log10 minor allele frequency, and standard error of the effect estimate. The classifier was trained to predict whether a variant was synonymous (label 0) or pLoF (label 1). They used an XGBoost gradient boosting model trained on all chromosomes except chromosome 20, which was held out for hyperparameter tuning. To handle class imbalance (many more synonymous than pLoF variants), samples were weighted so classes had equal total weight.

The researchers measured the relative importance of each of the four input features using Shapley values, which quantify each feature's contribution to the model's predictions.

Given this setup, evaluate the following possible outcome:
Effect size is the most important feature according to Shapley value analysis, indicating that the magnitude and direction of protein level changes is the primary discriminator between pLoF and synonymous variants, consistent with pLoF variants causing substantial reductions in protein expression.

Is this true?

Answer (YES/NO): YES